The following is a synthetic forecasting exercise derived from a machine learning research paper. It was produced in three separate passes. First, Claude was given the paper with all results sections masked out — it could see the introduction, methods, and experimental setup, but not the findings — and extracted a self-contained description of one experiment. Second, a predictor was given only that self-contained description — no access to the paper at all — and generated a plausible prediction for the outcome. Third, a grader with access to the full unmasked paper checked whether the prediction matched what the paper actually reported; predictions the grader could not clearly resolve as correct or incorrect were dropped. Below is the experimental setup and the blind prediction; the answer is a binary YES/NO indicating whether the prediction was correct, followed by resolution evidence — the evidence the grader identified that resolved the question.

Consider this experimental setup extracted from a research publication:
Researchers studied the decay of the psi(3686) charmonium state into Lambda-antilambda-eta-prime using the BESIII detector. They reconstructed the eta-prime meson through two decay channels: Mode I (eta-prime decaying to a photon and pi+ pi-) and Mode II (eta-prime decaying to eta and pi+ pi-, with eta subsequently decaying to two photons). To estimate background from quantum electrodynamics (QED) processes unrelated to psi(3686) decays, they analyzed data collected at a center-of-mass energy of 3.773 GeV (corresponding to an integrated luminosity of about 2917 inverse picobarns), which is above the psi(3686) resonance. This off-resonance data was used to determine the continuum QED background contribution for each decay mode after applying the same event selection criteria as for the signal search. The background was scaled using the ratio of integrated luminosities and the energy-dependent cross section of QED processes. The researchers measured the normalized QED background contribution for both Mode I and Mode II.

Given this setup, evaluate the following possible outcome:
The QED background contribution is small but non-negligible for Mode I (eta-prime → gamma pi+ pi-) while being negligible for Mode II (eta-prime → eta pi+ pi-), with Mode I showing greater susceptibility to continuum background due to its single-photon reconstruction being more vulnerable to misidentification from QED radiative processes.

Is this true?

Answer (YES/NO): NO